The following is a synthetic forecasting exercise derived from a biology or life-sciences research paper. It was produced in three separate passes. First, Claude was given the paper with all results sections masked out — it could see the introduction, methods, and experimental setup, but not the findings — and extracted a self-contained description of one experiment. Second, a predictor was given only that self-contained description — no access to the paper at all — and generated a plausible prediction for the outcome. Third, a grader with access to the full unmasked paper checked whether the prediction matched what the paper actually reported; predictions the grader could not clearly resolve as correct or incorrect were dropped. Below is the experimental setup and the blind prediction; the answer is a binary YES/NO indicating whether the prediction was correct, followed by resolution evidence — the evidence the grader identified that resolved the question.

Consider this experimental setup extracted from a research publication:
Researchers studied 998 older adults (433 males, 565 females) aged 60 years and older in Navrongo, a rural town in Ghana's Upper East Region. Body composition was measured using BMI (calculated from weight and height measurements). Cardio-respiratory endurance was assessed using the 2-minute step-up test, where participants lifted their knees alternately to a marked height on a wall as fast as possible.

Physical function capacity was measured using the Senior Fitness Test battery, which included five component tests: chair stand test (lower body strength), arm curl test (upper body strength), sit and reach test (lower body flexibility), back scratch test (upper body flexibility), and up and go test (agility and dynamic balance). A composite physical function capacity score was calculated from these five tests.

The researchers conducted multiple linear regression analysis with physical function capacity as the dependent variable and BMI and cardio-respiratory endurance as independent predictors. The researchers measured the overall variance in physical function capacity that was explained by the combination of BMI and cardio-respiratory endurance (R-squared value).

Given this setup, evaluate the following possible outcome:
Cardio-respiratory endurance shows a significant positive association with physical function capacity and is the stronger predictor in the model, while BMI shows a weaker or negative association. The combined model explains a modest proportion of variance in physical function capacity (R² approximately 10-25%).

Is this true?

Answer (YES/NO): NO